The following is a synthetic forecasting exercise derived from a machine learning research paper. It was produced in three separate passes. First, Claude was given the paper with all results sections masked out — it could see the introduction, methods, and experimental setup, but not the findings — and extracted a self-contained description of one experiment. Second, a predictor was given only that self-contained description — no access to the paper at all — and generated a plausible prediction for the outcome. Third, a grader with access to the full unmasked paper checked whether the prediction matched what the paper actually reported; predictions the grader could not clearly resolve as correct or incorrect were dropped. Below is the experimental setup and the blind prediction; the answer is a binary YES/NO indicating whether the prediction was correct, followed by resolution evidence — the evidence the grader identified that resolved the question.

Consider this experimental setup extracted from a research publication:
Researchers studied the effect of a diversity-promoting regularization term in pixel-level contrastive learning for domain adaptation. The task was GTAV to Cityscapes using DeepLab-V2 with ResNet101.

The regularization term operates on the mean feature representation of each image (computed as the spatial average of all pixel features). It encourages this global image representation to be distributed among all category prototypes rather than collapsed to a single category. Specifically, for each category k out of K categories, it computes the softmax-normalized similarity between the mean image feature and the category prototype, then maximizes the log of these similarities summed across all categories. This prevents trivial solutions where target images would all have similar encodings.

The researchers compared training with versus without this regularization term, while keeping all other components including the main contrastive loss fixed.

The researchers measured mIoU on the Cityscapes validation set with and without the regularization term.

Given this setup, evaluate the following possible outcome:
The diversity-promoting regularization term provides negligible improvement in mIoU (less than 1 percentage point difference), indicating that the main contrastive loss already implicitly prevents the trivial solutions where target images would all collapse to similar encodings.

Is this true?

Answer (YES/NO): NO